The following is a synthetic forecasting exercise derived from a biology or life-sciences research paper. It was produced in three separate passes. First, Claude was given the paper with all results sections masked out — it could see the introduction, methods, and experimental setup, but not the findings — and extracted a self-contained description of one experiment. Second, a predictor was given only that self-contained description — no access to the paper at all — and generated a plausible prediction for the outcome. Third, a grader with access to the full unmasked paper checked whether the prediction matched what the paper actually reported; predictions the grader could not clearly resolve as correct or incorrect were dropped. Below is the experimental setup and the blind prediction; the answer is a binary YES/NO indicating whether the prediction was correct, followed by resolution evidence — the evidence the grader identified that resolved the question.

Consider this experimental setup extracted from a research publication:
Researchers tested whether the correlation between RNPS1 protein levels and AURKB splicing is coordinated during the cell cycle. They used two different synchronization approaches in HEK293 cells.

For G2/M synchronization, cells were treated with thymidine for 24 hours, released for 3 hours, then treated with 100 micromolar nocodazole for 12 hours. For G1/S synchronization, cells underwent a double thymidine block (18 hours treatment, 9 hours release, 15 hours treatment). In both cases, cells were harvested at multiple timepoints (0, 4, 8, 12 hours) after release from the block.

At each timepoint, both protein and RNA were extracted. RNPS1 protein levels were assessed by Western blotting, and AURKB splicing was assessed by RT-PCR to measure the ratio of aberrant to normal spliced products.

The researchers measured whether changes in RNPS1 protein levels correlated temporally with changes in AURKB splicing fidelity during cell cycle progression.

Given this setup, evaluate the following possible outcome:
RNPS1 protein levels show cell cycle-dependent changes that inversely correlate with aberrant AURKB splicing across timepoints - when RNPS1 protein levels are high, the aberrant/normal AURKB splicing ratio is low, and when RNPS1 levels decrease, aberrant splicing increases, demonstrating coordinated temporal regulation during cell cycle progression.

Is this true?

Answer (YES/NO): NO